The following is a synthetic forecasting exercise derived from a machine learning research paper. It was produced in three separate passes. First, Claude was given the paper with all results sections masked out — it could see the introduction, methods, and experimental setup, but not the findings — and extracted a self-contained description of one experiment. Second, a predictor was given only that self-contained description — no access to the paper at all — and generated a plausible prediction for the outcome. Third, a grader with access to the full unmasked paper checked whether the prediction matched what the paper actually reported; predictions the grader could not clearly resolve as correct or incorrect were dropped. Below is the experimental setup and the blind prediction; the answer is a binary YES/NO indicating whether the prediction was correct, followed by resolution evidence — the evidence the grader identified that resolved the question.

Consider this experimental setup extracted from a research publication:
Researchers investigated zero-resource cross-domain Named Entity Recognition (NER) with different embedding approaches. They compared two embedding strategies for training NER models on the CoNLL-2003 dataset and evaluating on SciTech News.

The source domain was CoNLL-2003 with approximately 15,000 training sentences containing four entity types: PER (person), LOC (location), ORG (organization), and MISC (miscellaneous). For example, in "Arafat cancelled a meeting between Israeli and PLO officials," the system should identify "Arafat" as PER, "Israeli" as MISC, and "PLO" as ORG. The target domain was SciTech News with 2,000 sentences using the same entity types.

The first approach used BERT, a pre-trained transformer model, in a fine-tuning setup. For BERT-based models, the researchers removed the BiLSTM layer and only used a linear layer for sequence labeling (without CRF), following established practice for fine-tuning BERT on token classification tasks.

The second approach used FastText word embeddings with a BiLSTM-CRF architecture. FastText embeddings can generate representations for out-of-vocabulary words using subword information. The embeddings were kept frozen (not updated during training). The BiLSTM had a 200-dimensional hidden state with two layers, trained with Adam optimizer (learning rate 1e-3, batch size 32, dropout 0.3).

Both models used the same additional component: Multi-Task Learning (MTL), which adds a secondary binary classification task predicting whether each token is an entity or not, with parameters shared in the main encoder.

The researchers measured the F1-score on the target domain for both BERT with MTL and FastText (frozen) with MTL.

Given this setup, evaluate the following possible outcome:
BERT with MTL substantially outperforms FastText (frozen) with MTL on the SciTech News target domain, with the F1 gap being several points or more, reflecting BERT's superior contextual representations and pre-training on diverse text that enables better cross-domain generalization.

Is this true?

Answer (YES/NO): NO